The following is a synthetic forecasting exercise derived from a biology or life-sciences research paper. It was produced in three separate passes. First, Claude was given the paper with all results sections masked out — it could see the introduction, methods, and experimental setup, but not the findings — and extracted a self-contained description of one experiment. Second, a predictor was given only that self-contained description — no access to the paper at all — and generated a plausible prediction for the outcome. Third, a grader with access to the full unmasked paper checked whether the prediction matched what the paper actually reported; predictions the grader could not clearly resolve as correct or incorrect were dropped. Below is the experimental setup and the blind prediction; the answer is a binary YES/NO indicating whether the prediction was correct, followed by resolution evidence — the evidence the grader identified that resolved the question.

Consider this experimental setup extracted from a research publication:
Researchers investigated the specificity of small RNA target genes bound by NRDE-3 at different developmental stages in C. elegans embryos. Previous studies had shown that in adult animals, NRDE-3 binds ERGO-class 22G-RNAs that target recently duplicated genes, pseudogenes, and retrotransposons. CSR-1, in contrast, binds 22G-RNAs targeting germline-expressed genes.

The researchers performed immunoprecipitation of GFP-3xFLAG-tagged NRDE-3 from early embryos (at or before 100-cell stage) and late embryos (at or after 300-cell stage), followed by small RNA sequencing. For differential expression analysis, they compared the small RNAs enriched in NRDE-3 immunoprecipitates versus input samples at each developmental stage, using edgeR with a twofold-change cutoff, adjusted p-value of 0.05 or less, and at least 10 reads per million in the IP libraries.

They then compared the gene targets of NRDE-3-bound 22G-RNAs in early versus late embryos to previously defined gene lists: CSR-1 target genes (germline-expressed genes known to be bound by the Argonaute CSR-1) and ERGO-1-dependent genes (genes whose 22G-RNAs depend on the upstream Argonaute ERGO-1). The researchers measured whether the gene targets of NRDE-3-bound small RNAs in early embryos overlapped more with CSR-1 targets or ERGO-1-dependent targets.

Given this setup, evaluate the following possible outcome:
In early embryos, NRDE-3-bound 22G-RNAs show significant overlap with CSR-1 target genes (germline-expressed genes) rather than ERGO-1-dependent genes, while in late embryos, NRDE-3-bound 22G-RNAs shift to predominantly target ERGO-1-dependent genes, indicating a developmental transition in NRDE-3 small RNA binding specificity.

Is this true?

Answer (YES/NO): YES